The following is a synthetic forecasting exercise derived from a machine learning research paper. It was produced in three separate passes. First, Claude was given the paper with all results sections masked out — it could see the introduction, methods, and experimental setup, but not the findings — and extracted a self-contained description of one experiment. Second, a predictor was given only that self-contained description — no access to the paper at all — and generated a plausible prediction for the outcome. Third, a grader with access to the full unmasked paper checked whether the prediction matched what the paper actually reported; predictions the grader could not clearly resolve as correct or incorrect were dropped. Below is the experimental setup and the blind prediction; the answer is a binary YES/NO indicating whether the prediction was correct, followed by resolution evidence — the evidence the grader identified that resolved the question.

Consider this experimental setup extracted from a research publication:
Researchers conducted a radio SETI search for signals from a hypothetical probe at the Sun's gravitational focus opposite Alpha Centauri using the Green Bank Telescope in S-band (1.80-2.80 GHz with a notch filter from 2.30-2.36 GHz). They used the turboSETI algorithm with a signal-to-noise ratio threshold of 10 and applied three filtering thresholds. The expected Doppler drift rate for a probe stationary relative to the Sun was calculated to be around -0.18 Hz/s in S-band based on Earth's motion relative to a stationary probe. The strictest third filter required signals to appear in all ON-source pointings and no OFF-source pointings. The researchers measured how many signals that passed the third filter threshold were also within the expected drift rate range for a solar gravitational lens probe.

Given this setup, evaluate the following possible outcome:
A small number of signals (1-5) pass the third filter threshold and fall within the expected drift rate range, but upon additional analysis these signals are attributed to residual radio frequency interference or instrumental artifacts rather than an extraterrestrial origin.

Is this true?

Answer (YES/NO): NO